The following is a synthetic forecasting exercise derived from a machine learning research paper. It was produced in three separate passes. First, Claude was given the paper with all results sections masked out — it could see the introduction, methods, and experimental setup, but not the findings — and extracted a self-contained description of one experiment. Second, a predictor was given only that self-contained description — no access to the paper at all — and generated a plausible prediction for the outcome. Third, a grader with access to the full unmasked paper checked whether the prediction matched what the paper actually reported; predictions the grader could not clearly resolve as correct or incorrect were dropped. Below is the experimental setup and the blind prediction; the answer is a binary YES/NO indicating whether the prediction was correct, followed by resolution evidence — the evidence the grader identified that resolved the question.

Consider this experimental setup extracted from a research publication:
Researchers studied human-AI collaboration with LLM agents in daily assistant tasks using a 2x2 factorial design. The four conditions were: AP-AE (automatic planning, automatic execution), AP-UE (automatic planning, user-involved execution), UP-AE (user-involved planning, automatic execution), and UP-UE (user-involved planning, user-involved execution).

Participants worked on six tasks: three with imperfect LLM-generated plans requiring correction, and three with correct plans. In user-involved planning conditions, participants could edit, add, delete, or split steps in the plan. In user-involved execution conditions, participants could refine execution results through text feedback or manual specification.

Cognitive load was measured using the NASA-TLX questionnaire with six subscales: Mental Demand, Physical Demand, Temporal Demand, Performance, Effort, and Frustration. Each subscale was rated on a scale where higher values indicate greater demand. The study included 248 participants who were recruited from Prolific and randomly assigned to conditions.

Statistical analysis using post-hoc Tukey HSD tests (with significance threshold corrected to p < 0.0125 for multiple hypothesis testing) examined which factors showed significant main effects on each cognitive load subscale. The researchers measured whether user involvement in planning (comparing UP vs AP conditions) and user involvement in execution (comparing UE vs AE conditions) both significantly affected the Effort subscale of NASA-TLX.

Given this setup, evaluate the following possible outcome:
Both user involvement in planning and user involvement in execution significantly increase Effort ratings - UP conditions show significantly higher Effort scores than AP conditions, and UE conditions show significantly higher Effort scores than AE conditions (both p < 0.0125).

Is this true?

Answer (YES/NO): NO